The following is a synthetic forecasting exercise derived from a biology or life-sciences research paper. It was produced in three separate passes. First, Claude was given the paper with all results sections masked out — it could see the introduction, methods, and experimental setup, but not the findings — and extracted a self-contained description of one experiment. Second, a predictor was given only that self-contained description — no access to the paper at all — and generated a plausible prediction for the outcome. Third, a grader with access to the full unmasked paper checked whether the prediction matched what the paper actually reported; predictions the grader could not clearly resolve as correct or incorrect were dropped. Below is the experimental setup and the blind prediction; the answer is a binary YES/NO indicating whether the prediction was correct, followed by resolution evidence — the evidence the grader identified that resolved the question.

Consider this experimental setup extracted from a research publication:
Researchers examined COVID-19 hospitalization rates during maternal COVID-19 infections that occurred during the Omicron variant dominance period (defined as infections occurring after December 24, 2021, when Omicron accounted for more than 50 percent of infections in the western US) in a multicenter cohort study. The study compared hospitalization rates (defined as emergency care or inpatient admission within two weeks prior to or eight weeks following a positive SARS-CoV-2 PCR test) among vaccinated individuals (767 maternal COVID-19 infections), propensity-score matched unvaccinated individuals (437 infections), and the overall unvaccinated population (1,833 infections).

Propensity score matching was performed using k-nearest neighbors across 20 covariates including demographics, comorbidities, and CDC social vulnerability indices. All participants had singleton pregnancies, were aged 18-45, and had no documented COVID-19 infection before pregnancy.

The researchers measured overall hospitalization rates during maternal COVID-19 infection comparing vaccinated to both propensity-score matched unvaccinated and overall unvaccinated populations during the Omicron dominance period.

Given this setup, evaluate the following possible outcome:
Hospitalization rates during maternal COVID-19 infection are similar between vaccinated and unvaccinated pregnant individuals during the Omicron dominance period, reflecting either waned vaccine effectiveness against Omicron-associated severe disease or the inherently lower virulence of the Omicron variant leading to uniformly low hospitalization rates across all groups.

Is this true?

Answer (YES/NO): YES